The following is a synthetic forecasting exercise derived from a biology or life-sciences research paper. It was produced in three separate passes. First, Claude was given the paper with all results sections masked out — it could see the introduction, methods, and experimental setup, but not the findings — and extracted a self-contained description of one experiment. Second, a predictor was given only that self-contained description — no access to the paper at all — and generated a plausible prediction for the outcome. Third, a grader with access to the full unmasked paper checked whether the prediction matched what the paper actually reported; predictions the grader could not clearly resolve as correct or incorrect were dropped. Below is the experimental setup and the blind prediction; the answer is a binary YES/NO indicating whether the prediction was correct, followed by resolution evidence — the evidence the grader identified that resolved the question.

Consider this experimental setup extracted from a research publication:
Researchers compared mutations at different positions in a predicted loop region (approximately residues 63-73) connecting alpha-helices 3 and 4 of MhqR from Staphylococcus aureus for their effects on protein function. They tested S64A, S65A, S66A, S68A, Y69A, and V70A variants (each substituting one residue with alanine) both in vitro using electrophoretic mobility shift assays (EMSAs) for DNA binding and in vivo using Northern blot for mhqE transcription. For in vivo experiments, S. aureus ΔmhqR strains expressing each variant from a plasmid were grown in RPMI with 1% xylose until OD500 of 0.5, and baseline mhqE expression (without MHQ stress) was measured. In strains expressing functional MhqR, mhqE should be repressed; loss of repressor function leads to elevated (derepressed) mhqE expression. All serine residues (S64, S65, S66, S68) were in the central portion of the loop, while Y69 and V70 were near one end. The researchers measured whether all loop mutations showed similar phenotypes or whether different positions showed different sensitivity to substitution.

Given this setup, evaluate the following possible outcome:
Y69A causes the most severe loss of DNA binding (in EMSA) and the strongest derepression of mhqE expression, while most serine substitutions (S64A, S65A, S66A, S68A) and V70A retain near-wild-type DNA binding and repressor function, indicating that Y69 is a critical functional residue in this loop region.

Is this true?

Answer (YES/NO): NO